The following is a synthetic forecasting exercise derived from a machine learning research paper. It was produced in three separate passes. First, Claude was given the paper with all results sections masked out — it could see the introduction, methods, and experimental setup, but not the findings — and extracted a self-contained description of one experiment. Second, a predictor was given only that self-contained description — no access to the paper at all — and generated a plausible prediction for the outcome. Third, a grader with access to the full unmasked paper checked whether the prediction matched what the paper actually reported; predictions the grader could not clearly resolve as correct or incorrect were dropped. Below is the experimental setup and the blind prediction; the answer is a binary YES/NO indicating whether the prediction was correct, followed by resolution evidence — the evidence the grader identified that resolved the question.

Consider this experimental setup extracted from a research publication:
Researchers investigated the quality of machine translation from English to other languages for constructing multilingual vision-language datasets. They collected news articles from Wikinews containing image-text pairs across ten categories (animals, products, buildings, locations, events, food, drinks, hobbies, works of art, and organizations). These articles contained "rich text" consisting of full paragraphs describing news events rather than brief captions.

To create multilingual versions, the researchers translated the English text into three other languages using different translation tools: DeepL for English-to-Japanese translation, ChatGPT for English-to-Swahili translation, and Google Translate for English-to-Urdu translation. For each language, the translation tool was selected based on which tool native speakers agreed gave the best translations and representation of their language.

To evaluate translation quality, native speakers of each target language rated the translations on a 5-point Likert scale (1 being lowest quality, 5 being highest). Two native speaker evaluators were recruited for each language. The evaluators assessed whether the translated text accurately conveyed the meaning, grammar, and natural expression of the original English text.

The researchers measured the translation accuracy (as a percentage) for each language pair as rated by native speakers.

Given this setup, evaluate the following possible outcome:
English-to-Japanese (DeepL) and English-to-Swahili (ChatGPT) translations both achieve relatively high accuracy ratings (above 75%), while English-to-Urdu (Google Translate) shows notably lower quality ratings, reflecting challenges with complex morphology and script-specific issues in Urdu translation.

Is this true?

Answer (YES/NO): NO